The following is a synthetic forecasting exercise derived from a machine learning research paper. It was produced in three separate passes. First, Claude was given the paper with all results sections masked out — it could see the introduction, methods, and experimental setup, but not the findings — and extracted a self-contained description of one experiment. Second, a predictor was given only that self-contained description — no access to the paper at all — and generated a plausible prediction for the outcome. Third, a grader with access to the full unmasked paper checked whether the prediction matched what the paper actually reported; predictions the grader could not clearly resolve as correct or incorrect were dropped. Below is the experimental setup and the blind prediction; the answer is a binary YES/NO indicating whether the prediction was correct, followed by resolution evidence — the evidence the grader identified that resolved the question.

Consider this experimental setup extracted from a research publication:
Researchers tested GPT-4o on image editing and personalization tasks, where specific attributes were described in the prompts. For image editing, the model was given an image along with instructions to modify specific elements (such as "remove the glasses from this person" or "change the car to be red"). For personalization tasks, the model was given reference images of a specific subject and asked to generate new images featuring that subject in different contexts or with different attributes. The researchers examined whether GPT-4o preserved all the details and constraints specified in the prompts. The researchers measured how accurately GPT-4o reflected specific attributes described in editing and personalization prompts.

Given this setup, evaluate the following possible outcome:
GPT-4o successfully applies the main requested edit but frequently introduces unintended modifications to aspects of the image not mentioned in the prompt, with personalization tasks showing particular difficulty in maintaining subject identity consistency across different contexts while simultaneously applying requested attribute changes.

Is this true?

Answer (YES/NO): NO